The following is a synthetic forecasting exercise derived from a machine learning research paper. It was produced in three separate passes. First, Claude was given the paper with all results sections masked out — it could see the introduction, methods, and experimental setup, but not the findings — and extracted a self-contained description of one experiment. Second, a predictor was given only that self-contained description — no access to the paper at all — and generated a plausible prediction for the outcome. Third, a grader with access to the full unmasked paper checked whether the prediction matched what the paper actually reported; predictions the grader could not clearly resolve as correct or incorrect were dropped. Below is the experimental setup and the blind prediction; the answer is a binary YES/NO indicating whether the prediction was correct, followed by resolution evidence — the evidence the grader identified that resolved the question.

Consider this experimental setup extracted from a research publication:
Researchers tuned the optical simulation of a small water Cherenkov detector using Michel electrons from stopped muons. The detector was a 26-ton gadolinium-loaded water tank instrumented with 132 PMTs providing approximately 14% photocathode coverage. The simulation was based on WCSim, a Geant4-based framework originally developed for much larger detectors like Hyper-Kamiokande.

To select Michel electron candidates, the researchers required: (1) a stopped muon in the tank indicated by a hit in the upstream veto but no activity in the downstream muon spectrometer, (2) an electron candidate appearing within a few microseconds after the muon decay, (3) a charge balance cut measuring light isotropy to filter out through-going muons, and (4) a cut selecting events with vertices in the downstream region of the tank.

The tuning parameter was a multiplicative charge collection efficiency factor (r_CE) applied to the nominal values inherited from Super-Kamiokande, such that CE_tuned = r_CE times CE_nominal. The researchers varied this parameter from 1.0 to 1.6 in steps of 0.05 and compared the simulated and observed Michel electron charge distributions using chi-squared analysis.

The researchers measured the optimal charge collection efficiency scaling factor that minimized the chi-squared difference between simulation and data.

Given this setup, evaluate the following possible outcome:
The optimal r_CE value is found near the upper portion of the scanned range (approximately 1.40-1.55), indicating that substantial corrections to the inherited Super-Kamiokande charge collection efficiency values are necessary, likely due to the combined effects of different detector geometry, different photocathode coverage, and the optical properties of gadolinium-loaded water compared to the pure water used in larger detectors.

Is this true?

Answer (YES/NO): NO